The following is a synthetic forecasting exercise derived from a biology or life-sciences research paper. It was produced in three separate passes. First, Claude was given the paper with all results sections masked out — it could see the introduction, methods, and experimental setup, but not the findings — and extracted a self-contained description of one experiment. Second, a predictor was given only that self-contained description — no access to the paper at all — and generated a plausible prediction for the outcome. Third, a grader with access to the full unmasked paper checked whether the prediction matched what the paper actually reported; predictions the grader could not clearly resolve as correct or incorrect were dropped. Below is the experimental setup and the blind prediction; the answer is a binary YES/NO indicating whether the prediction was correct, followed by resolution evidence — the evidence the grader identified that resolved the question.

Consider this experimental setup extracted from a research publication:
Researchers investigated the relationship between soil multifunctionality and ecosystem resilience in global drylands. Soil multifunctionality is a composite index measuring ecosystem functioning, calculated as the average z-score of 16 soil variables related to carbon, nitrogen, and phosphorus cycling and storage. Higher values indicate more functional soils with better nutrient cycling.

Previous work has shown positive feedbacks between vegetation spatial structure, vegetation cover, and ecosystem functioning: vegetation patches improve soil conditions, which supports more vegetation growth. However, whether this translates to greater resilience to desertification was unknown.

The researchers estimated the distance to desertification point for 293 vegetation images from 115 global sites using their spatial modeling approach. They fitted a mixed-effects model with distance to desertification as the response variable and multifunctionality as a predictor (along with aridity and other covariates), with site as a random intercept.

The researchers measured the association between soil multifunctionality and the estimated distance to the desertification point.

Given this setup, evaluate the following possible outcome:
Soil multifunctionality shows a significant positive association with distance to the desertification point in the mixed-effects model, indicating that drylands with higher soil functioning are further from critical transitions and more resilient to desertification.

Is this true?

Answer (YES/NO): YES